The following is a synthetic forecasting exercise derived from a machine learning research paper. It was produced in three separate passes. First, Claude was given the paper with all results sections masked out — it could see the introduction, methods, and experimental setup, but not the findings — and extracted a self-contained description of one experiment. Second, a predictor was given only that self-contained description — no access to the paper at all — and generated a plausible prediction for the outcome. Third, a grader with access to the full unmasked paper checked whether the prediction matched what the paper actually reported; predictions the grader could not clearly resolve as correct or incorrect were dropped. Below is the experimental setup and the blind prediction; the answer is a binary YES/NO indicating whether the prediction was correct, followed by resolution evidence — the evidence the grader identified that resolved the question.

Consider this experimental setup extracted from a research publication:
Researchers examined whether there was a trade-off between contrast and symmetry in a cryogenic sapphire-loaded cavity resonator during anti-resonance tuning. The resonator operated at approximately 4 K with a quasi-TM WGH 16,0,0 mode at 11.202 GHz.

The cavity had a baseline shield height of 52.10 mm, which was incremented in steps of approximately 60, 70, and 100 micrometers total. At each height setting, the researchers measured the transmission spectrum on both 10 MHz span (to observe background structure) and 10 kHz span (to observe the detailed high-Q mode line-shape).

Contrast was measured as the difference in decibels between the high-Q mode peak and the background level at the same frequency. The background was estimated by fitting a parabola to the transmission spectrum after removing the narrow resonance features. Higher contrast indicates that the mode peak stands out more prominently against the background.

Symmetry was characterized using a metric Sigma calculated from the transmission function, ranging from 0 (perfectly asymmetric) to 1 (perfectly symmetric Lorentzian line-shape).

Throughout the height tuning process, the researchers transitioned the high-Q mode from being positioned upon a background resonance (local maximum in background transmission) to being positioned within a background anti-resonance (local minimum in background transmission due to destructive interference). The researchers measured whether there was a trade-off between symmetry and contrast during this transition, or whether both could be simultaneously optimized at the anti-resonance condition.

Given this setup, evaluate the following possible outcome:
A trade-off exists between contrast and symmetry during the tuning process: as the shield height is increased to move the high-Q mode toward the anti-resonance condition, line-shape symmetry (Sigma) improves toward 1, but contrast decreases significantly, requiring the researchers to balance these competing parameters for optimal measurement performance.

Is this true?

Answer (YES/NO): NO